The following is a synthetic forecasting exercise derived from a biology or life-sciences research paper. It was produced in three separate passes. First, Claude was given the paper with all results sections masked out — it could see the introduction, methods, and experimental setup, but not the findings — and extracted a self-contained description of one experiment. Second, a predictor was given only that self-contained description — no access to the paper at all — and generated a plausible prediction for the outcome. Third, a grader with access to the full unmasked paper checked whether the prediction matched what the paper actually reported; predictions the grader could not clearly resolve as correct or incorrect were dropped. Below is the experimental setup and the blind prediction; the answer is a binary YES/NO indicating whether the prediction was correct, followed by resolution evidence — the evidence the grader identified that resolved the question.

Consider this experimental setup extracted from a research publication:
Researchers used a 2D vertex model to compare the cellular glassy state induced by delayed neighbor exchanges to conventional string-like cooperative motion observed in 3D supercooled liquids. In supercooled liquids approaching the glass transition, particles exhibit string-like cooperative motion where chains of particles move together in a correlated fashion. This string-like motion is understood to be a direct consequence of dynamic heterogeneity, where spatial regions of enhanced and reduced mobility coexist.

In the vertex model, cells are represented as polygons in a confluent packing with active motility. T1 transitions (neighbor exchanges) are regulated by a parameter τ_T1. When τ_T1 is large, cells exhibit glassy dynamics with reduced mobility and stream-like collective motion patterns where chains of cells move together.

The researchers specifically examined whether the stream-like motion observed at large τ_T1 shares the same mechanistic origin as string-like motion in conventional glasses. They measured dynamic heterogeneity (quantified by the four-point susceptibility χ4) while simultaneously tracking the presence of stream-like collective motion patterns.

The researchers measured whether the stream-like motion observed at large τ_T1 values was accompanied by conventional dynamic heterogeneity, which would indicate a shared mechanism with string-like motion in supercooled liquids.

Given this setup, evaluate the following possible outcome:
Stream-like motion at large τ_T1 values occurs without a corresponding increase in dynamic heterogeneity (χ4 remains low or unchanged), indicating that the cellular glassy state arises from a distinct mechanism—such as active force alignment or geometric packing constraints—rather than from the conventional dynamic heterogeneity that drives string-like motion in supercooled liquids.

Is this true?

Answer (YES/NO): YES